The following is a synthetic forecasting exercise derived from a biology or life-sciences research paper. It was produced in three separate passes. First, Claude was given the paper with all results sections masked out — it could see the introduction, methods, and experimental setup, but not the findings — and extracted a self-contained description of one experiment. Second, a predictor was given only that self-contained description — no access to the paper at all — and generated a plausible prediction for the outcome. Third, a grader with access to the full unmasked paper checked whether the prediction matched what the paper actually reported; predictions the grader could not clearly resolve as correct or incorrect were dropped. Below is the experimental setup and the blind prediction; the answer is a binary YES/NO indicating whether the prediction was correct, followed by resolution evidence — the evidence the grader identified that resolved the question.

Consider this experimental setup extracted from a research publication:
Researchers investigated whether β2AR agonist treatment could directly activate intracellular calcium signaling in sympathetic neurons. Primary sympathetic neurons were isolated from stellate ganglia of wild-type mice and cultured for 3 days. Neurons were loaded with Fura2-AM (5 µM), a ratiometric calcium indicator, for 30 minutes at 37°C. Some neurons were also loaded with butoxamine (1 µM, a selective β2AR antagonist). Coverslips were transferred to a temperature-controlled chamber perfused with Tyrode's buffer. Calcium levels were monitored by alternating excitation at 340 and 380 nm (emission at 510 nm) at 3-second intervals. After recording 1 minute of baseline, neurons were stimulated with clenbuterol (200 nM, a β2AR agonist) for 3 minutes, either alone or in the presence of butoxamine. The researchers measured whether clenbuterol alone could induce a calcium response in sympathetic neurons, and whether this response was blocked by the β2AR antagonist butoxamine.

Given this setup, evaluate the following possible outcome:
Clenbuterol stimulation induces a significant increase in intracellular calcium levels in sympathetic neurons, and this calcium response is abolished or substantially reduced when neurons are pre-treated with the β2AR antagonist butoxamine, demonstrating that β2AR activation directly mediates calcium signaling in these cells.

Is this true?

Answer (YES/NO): YES